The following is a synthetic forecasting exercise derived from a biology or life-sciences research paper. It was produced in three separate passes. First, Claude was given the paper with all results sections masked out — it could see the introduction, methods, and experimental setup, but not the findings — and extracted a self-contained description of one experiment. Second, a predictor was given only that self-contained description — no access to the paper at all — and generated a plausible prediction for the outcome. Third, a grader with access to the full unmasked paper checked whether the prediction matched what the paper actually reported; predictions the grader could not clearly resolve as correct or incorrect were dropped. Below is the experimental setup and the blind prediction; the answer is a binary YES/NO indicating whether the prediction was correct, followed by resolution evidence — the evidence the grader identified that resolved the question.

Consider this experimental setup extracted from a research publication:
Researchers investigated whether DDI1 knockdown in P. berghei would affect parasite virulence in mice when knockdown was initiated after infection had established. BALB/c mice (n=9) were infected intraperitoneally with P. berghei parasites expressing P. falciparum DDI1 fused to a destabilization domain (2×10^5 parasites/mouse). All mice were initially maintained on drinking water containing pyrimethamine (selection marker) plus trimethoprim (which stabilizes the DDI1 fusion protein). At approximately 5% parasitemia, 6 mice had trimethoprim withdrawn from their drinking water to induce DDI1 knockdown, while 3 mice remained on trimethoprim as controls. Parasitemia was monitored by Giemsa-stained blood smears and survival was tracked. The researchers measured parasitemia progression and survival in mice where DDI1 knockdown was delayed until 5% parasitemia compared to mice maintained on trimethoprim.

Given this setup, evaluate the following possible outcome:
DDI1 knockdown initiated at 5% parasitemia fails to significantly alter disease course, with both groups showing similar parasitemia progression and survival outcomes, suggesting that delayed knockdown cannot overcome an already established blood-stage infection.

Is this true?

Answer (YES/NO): NO